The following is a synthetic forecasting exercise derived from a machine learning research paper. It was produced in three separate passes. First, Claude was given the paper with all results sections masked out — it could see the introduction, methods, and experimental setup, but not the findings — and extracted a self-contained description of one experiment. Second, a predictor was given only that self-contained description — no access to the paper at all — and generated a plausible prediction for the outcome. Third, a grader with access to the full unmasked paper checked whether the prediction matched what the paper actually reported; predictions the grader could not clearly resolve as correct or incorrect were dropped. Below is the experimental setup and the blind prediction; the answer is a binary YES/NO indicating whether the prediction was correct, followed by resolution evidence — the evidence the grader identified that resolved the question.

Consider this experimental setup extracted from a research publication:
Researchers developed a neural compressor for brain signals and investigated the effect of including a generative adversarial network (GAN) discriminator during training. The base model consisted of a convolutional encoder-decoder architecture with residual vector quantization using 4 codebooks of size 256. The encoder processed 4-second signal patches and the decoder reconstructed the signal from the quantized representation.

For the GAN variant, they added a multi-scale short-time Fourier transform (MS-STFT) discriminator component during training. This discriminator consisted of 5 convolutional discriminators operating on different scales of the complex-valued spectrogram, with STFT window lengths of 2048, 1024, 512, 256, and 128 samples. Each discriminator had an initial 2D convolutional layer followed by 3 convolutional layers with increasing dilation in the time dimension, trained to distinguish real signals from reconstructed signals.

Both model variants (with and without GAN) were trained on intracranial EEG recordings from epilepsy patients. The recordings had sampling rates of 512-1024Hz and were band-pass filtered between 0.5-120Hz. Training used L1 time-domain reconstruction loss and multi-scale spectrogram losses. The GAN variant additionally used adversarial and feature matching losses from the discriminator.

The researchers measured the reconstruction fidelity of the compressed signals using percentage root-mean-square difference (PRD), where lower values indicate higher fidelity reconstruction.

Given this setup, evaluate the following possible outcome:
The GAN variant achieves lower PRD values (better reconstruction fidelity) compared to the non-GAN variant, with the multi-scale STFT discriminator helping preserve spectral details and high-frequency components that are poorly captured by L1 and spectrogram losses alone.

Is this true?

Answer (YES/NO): NO